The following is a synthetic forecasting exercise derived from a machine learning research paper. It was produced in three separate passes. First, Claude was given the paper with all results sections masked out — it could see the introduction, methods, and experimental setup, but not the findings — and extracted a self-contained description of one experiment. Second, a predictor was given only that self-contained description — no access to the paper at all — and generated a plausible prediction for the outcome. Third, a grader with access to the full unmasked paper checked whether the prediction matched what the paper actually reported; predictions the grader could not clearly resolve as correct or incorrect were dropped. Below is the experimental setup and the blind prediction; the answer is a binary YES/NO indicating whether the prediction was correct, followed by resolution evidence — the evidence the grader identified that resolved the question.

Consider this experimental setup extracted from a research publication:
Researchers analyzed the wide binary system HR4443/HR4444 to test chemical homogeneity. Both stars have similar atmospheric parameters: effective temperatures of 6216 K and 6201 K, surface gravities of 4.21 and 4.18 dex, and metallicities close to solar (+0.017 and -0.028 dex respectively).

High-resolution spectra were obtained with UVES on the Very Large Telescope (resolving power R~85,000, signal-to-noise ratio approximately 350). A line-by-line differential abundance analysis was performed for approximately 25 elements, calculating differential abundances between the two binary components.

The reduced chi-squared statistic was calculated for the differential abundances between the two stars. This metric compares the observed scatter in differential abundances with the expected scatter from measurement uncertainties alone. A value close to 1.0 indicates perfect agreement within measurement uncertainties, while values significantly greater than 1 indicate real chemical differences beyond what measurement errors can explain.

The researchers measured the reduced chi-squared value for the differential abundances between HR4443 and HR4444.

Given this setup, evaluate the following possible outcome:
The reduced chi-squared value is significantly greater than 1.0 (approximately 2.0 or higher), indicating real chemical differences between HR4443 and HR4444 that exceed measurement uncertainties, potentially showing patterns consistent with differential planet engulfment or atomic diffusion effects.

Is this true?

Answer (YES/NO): NO